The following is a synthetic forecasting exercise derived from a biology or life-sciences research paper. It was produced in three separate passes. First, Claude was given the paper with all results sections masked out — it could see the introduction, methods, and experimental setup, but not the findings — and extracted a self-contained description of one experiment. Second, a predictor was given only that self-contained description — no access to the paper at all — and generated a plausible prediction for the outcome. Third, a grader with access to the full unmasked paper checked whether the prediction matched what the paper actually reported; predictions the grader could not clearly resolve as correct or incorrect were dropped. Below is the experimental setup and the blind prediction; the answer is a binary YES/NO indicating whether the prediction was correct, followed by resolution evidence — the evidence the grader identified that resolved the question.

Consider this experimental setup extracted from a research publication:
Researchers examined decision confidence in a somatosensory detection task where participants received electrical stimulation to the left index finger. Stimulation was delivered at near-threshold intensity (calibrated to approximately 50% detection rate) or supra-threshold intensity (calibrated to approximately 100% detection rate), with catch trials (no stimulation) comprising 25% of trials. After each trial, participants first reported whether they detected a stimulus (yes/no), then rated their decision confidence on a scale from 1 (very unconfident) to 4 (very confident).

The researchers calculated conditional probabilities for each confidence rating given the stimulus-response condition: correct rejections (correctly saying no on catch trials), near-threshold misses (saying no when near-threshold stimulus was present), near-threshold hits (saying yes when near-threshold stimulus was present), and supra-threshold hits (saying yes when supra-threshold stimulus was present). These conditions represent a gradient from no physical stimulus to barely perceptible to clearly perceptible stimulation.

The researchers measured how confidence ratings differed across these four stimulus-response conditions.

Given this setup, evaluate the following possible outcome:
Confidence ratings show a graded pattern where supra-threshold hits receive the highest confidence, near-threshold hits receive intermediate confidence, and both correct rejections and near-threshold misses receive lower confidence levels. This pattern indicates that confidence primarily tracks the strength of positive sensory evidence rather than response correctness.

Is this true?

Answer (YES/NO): NO